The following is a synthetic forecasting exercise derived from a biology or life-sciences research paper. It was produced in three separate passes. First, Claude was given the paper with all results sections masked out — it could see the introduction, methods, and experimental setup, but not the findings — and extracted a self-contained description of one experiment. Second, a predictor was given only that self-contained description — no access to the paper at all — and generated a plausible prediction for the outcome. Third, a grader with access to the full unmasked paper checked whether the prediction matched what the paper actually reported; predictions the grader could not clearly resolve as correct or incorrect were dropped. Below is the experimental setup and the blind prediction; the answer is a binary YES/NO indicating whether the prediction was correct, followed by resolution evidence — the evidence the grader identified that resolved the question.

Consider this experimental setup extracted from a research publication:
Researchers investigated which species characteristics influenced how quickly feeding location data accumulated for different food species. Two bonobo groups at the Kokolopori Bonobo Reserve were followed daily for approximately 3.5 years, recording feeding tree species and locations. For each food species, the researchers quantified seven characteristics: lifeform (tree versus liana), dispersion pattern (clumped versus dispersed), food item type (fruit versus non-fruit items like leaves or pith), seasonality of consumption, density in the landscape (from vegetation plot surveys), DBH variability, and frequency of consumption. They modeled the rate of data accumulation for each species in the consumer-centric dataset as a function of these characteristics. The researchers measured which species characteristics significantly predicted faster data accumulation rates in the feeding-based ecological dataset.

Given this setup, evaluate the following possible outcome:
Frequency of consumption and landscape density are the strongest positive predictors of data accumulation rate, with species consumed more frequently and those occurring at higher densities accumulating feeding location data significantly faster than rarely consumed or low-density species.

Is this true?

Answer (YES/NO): NO